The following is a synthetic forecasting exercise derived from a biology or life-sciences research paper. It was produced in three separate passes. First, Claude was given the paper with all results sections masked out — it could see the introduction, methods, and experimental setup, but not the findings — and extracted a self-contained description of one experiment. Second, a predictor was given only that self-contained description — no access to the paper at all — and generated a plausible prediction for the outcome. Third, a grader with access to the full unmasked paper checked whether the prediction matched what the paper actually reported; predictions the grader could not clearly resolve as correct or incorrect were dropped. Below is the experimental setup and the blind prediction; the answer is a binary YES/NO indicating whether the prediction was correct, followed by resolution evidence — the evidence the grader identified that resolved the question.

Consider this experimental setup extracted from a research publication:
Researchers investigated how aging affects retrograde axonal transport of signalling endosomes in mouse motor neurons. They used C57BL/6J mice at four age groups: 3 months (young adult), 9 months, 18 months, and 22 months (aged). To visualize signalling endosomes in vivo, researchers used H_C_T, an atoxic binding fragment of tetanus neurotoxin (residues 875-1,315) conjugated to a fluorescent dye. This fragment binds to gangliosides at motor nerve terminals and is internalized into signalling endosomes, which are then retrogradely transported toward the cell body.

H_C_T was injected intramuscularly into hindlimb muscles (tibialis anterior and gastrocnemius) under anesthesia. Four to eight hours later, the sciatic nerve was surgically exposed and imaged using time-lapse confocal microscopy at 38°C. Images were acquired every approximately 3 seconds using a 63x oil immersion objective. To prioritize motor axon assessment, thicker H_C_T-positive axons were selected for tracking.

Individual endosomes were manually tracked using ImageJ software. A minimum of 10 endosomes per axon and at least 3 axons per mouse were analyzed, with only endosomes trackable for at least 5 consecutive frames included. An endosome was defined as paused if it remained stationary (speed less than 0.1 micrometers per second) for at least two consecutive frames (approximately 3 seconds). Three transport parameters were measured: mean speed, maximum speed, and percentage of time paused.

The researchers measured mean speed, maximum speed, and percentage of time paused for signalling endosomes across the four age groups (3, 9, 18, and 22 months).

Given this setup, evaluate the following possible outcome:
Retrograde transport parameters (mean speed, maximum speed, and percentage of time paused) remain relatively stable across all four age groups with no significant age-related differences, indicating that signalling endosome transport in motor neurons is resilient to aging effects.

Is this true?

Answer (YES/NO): NO